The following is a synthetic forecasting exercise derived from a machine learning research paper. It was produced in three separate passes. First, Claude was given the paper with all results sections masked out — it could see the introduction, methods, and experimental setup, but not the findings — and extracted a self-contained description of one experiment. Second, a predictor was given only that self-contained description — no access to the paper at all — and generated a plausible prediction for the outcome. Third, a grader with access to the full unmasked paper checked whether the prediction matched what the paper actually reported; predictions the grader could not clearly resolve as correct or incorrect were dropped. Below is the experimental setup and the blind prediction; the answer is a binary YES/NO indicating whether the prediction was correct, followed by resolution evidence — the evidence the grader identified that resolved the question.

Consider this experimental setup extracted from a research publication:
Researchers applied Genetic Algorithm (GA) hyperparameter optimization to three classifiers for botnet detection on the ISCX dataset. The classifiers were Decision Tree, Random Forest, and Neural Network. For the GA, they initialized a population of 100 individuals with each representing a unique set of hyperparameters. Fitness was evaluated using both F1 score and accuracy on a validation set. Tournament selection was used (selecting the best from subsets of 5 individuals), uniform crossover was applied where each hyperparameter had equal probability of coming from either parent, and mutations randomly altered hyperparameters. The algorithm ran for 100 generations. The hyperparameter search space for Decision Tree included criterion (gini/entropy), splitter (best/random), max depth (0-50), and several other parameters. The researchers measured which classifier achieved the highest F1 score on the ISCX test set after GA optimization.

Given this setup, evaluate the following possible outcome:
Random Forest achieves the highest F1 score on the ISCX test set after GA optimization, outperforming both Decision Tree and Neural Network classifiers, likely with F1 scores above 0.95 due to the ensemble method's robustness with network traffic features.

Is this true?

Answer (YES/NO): NO